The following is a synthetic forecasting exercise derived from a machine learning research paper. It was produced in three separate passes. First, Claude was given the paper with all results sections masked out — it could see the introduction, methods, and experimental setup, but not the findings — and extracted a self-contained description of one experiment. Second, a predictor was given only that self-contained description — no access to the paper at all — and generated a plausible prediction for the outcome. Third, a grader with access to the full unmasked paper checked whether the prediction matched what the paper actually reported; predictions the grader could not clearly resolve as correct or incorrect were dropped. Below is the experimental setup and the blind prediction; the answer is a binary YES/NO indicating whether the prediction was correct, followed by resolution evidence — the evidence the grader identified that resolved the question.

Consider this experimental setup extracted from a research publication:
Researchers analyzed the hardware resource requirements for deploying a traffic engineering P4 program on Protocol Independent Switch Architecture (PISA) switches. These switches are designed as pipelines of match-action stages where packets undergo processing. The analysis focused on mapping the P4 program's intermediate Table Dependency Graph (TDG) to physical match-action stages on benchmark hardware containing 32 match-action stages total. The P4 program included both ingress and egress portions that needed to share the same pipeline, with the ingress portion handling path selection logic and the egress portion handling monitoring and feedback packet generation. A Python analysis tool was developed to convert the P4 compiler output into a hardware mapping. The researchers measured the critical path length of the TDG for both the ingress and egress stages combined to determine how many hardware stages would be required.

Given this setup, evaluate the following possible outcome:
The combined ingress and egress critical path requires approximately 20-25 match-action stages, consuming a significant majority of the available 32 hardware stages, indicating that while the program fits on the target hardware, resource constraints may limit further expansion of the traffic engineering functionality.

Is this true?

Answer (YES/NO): NO